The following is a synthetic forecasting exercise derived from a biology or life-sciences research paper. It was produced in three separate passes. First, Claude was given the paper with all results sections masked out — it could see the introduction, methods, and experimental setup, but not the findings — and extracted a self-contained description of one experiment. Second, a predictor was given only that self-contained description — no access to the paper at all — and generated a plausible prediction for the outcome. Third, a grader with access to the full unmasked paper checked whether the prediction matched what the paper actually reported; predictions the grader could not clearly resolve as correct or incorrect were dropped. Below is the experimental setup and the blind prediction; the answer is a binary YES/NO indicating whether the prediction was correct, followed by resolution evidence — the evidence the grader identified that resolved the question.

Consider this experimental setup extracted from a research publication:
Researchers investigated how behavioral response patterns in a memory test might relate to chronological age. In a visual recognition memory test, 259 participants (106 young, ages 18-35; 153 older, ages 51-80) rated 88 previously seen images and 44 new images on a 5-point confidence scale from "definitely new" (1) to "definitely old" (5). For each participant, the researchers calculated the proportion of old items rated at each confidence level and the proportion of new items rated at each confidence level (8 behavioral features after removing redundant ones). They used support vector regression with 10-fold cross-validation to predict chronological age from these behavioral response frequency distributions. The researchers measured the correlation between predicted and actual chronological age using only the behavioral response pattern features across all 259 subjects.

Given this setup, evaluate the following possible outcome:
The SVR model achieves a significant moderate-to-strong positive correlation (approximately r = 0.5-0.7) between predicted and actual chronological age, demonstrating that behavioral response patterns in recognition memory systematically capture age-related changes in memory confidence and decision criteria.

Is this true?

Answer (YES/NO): NO